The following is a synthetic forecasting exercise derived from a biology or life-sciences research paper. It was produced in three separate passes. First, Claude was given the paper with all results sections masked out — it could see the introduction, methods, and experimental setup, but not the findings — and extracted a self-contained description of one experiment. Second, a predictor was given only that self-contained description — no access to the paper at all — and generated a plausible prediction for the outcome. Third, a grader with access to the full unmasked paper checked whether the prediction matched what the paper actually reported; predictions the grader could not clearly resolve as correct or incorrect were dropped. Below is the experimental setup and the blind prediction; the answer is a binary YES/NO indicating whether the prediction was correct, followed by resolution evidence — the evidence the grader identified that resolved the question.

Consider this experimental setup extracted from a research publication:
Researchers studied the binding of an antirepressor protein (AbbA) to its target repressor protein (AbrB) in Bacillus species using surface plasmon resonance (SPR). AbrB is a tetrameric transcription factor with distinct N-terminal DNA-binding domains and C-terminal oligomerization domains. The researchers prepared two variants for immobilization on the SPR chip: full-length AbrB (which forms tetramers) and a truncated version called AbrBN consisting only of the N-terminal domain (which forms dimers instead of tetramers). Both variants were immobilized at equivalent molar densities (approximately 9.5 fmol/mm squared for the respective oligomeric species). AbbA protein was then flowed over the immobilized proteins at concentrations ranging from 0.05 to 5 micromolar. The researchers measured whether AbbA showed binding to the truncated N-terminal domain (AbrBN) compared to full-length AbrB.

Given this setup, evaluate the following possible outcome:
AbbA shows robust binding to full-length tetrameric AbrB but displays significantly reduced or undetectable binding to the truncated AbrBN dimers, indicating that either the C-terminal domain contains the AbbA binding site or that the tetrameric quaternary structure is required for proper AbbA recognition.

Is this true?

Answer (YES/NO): NO